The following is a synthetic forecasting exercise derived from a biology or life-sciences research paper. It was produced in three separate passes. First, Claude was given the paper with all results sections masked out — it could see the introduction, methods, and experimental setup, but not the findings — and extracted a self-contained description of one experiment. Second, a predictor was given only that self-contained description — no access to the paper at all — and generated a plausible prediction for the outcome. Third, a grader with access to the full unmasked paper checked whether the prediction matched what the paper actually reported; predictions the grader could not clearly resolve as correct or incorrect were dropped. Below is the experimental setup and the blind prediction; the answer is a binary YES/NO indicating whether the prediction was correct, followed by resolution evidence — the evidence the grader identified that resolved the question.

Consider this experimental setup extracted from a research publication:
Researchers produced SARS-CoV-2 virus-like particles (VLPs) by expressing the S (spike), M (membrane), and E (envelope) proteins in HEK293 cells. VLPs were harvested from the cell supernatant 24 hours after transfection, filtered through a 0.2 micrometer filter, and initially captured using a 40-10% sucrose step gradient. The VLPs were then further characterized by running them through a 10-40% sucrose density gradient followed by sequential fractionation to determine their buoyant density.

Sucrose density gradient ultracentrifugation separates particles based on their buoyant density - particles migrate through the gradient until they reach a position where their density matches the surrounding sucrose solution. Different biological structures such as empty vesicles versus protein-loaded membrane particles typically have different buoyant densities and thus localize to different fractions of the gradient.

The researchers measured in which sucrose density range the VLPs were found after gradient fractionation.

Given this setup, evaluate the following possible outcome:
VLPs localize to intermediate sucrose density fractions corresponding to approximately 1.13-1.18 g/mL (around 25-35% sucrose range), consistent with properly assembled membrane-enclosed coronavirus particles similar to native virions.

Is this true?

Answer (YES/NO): NO